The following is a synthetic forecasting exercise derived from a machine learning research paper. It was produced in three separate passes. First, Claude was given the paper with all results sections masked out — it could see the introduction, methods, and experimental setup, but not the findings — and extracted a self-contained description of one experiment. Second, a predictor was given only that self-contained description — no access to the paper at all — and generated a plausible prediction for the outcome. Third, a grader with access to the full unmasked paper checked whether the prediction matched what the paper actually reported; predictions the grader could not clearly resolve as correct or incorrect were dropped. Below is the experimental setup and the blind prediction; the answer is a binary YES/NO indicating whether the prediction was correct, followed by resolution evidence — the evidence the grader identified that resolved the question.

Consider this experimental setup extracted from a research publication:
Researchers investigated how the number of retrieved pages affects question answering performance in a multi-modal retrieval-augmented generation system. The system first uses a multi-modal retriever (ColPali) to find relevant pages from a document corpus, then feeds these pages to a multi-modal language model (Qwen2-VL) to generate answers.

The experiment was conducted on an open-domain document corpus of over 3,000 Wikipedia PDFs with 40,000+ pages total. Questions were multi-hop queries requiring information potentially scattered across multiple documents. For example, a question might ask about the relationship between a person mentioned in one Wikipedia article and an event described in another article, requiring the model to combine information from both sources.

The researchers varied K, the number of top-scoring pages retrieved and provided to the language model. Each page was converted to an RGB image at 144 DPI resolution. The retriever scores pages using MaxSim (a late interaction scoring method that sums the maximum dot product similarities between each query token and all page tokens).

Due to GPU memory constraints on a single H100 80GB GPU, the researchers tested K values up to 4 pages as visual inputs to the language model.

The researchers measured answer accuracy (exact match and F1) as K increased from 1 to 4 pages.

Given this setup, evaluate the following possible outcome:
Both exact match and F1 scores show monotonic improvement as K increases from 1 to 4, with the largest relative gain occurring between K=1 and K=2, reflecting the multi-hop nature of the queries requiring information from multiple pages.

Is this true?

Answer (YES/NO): NO